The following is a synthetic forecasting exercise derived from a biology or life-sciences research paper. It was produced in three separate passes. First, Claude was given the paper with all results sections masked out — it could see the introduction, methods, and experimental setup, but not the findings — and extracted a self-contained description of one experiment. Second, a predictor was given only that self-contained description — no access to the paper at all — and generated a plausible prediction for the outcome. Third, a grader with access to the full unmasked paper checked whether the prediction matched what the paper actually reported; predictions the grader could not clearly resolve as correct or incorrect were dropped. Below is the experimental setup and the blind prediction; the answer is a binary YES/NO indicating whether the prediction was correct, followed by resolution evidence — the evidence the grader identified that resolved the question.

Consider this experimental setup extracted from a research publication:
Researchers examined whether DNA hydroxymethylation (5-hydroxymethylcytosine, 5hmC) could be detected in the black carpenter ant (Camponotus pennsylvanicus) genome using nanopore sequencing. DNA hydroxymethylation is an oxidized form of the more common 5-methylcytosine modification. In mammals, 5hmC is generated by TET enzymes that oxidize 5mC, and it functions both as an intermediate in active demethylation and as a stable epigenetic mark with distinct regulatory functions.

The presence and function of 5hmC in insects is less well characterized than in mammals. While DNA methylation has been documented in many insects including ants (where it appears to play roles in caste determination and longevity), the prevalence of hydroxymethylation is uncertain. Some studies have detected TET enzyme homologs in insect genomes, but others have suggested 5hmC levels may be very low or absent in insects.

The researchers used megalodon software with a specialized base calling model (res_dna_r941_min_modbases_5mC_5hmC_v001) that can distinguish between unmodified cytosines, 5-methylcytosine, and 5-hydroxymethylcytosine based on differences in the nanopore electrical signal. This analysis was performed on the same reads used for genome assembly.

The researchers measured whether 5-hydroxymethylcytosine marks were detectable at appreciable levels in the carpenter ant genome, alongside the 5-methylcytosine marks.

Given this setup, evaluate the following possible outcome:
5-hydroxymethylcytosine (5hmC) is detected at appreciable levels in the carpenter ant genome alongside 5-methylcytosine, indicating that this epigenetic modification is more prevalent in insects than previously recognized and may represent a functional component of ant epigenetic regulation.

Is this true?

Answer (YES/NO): NO